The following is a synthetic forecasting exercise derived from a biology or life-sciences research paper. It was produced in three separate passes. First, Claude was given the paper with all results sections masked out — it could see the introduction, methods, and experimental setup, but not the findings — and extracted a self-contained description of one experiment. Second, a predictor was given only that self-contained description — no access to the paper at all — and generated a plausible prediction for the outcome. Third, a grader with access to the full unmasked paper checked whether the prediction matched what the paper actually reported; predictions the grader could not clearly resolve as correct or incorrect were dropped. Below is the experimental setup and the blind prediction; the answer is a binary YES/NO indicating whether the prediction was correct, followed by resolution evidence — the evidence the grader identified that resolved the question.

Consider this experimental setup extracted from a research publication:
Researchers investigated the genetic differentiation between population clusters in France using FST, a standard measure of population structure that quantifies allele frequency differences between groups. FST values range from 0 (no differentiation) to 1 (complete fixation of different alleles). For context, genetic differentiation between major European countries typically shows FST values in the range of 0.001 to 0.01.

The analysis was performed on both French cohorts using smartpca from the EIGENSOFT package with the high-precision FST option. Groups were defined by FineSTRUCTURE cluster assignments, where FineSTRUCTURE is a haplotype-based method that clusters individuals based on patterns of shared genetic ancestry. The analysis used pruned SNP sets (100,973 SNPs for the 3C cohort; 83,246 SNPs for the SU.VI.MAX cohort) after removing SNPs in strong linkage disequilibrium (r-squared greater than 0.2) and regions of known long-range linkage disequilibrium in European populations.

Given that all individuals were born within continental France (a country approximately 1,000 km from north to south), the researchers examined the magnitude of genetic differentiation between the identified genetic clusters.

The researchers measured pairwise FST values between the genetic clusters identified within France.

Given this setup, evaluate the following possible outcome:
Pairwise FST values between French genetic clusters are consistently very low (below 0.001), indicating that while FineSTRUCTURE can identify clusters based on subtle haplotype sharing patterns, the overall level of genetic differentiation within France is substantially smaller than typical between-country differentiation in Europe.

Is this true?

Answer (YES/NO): NO